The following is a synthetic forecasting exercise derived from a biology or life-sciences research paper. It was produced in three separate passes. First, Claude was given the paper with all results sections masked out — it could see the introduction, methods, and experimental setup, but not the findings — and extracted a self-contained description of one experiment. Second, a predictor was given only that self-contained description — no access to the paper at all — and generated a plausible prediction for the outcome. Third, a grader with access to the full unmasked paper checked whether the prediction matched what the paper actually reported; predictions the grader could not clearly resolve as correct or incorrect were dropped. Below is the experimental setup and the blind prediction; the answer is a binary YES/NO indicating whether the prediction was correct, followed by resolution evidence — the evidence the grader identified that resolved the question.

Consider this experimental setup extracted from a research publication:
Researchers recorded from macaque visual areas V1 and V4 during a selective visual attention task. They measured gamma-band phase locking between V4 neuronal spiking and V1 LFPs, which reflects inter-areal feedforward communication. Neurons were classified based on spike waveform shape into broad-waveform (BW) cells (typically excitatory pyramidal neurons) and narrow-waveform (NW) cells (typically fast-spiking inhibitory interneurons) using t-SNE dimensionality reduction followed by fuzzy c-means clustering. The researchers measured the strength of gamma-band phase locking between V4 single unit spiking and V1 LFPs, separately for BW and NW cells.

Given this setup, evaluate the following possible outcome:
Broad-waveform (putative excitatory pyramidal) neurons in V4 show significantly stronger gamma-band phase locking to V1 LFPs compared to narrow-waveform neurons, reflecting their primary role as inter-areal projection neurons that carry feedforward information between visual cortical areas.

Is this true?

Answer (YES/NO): NO